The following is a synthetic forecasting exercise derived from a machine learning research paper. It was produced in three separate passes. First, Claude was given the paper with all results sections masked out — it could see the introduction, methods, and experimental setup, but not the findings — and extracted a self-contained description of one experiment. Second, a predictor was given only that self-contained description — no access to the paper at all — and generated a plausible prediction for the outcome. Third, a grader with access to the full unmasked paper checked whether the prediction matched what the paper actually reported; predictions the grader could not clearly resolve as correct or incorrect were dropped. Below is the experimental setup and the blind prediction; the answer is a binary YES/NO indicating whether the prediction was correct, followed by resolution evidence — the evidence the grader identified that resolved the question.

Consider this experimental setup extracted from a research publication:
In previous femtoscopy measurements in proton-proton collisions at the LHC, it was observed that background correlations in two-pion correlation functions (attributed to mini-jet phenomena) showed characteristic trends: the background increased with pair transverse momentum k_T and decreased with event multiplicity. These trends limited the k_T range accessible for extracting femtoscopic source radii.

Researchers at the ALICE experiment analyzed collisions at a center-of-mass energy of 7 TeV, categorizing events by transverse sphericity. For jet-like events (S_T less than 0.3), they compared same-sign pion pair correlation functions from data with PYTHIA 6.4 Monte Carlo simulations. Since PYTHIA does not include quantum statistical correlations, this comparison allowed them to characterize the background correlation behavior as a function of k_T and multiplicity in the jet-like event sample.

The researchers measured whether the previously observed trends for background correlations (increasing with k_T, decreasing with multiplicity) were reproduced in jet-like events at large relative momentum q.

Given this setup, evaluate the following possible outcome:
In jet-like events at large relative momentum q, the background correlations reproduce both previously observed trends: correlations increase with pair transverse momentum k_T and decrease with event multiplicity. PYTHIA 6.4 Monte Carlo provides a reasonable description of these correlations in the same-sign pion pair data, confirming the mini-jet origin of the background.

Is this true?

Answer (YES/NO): YES